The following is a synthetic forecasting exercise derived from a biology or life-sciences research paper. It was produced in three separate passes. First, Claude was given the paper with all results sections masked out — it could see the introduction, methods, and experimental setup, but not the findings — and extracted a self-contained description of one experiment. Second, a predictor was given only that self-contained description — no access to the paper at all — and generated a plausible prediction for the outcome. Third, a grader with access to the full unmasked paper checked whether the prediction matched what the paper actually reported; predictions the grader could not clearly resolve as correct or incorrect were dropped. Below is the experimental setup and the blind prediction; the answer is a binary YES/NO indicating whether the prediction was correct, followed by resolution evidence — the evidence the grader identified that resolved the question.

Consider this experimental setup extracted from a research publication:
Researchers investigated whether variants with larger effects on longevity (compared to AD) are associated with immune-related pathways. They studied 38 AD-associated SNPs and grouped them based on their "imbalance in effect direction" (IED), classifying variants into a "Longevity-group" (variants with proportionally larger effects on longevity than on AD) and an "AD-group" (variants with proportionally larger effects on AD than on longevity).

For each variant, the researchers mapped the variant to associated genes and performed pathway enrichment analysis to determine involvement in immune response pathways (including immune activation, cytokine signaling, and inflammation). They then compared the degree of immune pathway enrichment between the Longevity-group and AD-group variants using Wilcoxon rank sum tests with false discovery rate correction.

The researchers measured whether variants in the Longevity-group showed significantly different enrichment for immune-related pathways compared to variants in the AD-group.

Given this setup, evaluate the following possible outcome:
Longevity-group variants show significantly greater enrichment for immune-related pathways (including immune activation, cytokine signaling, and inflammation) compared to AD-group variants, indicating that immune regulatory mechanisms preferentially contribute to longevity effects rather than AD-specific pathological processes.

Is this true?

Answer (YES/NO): NO